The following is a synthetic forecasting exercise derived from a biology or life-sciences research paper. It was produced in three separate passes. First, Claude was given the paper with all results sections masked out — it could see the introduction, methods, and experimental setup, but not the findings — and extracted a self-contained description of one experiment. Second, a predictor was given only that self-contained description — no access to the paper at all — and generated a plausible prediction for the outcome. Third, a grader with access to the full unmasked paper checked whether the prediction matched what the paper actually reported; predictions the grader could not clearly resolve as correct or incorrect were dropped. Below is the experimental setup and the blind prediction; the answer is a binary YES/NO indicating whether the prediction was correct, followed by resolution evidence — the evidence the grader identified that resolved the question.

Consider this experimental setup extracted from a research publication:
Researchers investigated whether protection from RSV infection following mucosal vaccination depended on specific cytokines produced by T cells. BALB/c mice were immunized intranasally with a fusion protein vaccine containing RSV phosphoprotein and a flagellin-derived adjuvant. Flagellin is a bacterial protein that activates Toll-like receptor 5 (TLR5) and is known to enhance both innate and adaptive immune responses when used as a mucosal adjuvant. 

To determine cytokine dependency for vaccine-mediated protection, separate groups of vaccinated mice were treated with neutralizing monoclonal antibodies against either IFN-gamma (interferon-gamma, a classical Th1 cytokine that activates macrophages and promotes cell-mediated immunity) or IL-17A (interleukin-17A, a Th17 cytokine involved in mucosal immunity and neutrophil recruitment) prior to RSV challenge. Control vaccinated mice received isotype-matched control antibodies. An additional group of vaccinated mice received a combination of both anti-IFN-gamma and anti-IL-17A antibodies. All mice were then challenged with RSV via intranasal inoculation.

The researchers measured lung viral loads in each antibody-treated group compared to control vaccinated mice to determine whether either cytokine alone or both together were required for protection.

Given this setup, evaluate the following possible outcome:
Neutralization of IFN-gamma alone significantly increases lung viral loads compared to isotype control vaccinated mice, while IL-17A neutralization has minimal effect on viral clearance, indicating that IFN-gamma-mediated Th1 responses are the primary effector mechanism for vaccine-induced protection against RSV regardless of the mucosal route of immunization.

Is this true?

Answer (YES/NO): NO